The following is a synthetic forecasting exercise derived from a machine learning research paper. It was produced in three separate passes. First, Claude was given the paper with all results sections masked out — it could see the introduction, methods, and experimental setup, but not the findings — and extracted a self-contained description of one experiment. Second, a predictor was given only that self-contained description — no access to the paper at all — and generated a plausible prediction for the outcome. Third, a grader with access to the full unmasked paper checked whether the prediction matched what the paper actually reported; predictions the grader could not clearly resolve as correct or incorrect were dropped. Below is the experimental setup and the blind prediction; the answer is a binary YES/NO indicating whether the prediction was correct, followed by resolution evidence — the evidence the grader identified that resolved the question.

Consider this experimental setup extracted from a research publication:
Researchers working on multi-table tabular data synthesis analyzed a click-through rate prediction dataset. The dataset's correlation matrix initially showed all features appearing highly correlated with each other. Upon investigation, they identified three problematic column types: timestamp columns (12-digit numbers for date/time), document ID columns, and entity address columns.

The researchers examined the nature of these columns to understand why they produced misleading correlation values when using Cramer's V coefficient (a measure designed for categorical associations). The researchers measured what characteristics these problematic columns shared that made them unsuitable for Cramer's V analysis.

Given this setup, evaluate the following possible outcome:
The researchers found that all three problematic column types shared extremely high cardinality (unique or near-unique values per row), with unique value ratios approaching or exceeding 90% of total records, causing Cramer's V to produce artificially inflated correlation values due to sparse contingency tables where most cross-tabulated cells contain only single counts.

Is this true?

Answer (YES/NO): NO